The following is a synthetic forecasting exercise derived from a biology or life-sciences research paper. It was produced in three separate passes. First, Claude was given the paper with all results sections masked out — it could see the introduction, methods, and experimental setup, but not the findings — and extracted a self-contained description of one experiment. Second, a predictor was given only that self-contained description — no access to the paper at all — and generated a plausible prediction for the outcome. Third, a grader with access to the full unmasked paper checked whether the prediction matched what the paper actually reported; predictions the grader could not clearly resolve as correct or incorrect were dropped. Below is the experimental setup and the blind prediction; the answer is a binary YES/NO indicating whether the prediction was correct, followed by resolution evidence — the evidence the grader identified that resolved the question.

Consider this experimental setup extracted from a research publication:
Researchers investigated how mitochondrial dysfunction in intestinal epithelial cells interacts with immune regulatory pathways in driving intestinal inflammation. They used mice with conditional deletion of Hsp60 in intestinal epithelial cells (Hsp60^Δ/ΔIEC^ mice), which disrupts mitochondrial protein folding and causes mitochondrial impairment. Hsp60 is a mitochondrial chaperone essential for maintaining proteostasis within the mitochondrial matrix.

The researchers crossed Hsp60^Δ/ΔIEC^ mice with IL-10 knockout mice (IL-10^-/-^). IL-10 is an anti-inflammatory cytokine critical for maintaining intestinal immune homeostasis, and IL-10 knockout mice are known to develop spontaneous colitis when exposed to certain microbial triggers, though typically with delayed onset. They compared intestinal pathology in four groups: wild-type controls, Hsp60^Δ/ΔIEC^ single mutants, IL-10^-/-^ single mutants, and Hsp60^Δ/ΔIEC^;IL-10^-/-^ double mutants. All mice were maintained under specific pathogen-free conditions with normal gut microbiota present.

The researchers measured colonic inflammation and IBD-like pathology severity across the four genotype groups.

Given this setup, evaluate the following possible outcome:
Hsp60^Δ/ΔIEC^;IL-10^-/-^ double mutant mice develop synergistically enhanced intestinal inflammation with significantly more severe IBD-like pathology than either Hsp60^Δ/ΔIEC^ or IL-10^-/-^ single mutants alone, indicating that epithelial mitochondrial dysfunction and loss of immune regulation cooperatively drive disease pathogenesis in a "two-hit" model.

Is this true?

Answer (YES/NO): YES